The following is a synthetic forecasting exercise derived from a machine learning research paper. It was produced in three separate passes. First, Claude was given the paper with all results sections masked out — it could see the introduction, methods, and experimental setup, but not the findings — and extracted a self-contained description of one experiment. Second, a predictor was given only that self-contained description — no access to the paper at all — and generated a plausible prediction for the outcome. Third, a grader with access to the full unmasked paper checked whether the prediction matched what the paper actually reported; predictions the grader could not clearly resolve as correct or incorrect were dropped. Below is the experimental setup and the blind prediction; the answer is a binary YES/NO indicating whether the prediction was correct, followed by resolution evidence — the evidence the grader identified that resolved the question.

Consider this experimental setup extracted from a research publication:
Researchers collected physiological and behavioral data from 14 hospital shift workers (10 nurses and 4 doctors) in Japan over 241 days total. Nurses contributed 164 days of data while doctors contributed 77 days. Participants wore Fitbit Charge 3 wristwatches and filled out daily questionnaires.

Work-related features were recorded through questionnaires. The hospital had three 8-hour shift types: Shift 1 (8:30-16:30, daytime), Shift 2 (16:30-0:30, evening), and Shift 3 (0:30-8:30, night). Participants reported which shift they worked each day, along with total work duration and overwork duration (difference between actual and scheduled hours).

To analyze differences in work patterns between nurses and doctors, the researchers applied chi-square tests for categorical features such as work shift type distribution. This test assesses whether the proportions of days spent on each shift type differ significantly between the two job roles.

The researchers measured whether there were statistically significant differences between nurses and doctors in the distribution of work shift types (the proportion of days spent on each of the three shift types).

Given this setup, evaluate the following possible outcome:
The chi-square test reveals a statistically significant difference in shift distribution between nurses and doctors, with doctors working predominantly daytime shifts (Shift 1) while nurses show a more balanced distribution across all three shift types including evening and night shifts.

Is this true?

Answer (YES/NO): NO